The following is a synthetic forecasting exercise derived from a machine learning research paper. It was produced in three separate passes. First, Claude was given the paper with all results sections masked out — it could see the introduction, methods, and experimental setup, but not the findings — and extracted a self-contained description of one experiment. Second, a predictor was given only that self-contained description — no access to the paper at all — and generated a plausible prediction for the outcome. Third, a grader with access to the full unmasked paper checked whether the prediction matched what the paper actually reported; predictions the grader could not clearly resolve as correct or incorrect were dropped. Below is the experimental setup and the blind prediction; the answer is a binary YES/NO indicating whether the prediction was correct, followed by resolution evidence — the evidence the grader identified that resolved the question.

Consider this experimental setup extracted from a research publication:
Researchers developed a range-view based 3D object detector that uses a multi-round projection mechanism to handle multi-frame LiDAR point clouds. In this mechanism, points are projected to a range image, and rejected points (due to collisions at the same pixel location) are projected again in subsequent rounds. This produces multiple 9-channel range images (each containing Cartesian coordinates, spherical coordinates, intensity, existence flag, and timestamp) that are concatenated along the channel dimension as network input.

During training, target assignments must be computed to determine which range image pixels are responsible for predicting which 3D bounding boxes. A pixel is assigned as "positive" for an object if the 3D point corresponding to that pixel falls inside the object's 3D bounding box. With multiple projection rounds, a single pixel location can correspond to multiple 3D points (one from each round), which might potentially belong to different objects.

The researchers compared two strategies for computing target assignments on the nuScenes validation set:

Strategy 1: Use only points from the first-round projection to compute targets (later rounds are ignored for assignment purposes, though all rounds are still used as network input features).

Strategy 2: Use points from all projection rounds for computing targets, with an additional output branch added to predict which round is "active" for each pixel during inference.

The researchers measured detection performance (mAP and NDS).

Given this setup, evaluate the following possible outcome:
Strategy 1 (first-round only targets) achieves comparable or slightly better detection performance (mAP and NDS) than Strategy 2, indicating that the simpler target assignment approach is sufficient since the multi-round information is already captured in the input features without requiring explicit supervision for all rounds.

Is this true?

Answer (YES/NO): YES